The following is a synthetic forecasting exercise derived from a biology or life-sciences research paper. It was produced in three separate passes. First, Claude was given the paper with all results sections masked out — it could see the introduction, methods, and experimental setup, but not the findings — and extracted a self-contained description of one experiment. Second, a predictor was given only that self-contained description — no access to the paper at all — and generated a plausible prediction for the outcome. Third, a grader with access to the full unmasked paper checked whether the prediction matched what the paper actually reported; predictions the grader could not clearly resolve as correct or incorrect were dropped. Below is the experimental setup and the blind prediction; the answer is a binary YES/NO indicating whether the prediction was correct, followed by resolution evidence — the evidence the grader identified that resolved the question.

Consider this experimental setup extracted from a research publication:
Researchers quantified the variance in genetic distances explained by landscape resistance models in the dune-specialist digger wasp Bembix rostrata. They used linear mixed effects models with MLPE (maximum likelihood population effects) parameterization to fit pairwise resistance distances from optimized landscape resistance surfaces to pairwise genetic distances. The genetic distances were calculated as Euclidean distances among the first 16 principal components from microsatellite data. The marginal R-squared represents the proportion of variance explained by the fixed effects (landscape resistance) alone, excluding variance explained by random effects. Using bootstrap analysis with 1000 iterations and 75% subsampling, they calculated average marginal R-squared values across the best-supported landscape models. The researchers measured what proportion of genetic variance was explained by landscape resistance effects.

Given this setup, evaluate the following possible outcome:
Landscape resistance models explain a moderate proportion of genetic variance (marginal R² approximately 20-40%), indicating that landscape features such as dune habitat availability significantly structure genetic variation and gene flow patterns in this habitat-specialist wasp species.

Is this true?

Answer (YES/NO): NO